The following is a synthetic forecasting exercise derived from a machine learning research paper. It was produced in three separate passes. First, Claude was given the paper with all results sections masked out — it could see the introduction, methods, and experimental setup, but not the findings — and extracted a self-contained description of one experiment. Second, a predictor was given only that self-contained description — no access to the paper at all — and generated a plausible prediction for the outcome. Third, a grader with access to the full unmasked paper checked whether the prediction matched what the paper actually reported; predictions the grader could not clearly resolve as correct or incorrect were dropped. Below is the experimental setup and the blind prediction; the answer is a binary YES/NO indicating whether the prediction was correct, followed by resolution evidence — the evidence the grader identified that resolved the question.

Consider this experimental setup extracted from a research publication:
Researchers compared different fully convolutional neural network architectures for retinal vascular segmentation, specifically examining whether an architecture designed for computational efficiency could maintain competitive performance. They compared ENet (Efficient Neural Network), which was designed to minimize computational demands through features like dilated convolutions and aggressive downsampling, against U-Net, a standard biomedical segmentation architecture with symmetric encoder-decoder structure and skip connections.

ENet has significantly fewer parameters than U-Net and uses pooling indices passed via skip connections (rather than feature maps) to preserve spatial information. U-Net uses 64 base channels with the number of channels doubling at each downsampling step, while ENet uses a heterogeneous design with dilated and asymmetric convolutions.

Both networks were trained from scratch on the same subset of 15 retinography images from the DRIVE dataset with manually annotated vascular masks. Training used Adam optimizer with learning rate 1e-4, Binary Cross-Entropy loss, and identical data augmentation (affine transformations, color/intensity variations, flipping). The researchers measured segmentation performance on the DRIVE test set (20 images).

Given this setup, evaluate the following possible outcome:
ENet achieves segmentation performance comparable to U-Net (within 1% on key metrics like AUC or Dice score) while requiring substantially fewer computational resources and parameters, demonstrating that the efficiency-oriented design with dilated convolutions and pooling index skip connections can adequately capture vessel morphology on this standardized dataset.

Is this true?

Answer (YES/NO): NO